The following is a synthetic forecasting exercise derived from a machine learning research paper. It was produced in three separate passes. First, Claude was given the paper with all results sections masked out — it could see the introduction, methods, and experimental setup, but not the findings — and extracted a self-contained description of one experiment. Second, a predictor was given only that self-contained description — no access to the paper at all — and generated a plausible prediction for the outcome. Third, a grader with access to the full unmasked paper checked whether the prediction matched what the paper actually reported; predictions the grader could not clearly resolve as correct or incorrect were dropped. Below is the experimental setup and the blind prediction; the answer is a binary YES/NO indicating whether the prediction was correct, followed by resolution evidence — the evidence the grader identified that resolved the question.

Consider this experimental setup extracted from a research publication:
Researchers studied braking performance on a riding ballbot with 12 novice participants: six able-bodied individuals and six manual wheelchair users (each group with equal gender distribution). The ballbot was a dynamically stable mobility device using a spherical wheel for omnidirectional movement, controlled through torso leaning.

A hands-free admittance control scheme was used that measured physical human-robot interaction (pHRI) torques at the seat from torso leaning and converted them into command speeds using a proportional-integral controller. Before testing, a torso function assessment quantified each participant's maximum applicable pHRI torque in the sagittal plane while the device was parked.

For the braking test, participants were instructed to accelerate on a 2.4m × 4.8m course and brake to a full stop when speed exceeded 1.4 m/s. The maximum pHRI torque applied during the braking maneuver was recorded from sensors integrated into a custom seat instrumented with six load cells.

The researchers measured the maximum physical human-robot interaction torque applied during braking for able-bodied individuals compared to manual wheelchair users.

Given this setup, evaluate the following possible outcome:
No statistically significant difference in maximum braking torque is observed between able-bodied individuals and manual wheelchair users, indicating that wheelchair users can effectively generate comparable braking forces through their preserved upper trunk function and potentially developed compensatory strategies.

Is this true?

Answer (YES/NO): NO